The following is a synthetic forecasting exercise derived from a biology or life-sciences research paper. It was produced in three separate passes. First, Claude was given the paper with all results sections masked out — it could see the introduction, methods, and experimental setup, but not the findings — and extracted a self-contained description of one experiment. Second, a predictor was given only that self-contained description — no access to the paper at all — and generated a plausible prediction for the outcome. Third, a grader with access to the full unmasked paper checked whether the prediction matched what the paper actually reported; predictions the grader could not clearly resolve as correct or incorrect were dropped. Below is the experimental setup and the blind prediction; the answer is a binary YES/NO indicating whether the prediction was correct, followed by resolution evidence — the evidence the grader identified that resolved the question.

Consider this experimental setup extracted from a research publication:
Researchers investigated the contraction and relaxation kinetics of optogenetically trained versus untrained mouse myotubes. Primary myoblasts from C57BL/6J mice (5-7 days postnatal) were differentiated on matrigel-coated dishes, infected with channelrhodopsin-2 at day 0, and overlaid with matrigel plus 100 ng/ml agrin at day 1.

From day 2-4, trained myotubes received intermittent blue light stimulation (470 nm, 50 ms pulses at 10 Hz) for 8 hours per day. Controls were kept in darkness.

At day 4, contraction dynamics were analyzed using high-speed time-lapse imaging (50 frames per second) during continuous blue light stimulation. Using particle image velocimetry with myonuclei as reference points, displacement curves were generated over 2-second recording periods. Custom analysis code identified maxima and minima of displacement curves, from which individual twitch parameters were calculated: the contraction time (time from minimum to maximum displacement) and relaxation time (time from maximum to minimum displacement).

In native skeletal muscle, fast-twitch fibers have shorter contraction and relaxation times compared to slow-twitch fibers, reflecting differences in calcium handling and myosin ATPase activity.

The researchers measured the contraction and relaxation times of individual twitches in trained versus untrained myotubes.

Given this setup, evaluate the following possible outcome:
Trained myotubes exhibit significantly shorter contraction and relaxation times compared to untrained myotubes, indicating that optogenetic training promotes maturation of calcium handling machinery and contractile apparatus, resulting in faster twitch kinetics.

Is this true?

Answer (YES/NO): YES